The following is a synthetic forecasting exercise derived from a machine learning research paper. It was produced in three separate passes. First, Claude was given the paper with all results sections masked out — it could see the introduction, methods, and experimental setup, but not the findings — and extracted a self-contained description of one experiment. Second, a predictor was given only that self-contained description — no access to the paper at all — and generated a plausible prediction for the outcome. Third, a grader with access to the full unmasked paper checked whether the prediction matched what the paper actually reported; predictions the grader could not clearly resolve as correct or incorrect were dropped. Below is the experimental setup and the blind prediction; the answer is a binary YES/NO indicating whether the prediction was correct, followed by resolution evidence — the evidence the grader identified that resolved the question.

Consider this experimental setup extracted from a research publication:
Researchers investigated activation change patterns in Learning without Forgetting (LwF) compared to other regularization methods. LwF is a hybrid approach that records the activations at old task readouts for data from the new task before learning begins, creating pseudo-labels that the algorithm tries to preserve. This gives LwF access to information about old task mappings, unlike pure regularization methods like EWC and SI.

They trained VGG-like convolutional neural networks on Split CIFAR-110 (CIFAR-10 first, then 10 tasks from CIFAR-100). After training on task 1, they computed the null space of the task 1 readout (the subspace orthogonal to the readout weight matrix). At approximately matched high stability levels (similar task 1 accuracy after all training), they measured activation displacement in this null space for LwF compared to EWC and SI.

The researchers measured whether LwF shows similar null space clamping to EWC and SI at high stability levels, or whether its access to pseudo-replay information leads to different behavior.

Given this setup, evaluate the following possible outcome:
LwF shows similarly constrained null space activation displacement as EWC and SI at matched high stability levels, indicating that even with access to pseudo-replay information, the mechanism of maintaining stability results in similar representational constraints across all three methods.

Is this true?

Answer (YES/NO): YES